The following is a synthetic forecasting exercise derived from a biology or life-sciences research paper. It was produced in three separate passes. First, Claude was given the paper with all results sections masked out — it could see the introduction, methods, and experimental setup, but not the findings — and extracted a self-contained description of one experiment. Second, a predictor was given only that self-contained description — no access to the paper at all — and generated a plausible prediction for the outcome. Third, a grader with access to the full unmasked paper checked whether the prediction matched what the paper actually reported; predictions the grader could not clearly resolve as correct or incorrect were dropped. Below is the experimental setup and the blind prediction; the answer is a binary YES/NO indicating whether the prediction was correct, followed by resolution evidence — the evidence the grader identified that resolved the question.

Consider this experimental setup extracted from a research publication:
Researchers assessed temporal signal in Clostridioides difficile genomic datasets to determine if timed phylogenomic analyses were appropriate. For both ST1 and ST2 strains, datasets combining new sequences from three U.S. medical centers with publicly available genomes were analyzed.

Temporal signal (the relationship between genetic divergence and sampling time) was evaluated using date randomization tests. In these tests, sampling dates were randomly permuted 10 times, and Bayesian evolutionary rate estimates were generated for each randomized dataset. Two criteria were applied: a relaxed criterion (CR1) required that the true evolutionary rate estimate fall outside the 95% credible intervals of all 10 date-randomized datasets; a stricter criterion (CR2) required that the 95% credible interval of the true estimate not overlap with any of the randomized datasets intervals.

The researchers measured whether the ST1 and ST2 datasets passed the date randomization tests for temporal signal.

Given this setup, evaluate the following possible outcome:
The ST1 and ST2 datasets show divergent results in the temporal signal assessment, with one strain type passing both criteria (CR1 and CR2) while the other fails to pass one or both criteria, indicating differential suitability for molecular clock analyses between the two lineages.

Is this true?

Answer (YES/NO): YES